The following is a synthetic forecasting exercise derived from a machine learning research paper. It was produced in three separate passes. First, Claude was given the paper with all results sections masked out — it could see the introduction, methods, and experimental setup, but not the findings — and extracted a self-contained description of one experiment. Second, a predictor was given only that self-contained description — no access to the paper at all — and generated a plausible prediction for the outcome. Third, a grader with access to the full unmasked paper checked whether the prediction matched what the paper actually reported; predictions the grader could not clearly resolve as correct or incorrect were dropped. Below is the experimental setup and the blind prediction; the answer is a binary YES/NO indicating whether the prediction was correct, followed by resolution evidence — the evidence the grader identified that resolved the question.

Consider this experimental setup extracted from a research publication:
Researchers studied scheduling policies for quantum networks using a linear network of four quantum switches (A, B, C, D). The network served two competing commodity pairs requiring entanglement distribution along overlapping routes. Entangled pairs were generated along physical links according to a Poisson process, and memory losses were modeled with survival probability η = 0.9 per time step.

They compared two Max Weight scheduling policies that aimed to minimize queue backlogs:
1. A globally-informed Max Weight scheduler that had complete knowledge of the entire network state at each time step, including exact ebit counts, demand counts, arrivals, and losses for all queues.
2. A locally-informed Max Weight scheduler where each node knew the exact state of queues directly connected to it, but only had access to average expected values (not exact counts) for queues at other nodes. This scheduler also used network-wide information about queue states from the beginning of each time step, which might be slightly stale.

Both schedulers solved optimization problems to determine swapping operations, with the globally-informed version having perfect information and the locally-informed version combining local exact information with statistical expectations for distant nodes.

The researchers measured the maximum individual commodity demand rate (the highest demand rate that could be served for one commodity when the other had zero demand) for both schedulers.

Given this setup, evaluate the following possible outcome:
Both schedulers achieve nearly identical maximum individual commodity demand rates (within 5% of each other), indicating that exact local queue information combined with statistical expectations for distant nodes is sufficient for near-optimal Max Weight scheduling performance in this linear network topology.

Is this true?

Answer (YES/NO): NO